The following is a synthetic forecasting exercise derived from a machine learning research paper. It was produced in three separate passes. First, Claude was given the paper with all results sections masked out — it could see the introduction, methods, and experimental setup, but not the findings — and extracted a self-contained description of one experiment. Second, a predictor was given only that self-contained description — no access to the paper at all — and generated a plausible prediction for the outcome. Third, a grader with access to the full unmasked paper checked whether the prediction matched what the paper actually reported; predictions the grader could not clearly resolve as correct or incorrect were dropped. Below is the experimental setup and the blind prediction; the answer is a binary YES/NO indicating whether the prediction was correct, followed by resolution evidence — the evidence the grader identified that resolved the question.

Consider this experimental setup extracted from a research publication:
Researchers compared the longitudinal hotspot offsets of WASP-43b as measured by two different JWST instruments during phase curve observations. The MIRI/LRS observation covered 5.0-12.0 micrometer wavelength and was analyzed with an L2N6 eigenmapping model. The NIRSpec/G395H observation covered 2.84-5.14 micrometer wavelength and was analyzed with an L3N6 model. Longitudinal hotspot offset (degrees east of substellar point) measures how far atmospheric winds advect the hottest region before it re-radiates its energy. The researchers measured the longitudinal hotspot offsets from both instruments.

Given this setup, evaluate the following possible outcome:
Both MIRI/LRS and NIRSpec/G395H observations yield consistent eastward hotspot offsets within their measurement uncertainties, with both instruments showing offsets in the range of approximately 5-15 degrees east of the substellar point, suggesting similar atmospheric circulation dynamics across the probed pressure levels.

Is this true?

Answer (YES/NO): YES